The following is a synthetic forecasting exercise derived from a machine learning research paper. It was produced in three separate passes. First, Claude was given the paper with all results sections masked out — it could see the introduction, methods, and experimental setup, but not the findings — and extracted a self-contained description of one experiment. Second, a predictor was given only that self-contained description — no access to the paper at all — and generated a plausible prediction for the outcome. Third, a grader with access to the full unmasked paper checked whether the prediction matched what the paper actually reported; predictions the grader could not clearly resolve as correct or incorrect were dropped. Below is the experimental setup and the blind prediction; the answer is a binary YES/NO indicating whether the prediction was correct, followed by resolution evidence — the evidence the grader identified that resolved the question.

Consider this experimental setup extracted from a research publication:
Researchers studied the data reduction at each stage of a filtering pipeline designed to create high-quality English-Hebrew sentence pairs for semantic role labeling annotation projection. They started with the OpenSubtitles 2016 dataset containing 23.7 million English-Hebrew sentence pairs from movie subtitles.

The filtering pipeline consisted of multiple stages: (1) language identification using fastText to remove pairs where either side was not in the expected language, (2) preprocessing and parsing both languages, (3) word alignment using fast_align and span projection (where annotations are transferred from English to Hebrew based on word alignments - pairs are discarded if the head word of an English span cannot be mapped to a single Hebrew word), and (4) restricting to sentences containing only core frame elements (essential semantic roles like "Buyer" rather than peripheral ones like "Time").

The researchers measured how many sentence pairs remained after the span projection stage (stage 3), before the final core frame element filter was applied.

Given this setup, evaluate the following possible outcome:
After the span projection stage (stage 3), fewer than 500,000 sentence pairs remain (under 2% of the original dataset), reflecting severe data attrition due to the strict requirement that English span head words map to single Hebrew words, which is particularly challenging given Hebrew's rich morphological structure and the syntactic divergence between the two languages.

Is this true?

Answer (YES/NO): NO